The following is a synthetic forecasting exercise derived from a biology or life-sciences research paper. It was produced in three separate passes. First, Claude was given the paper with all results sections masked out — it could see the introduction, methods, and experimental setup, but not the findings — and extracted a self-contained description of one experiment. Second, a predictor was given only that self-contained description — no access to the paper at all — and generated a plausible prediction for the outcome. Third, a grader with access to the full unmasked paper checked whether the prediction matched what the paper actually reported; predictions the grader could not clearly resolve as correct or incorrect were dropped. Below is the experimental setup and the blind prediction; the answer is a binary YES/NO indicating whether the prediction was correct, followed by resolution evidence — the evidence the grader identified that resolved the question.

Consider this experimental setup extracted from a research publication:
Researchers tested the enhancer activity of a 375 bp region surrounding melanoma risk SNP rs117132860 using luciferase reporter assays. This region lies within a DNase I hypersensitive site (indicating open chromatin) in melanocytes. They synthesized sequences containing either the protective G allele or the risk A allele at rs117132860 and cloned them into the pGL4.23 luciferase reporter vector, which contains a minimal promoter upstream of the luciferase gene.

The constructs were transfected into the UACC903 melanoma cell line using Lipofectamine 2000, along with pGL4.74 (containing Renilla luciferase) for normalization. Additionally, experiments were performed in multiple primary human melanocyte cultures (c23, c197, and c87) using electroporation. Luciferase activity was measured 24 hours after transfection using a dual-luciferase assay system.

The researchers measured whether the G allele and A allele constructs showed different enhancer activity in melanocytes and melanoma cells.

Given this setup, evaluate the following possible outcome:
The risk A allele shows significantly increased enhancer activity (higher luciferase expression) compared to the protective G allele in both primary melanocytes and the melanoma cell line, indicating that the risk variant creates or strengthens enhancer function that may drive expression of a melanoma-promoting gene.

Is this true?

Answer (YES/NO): NO